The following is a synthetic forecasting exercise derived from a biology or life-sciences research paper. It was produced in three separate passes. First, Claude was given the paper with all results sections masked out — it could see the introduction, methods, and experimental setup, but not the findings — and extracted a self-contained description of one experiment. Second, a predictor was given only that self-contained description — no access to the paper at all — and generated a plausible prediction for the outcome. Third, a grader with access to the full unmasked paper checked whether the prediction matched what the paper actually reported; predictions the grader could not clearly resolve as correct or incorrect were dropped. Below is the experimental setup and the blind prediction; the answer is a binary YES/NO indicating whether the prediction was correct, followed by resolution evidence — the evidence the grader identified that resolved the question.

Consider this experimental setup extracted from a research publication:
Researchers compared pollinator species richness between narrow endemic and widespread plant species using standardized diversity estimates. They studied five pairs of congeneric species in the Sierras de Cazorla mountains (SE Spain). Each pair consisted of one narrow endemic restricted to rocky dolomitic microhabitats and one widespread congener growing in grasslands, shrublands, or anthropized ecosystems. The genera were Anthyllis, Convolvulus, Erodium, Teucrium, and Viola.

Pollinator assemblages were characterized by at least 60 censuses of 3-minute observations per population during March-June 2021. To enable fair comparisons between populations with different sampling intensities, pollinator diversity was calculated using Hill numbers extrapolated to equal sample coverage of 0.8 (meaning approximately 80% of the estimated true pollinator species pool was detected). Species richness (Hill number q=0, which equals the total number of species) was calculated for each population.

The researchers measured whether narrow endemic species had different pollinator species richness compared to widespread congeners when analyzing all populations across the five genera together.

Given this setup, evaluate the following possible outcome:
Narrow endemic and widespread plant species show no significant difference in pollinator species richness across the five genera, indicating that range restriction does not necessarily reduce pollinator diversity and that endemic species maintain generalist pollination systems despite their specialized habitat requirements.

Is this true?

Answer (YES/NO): YES